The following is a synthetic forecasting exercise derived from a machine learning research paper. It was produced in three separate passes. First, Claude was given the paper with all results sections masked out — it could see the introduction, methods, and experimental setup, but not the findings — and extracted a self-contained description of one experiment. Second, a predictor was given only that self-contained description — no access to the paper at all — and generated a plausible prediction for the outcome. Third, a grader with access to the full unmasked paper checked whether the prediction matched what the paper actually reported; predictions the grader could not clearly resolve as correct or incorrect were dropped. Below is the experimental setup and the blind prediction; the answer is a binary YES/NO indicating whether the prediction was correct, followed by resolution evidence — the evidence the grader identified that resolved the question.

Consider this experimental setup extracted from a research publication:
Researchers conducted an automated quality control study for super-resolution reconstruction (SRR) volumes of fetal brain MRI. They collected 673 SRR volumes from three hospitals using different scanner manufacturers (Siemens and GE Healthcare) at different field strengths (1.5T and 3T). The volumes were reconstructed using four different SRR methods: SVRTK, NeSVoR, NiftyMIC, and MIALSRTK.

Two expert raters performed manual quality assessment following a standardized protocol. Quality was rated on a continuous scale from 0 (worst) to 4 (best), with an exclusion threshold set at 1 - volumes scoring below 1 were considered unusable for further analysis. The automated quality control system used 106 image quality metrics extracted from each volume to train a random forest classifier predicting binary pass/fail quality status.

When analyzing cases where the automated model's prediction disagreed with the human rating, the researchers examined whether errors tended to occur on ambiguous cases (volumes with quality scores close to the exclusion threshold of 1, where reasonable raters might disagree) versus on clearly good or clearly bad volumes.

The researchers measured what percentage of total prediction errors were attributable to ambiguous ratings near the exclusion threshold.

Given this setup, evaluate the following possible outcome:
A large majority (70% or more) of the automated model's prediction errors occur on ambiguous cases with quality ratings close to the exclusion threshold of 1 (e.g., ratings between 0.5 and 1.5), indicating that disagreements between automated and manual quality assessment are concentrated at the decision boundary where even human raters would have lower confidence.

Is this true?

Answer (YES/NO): NO